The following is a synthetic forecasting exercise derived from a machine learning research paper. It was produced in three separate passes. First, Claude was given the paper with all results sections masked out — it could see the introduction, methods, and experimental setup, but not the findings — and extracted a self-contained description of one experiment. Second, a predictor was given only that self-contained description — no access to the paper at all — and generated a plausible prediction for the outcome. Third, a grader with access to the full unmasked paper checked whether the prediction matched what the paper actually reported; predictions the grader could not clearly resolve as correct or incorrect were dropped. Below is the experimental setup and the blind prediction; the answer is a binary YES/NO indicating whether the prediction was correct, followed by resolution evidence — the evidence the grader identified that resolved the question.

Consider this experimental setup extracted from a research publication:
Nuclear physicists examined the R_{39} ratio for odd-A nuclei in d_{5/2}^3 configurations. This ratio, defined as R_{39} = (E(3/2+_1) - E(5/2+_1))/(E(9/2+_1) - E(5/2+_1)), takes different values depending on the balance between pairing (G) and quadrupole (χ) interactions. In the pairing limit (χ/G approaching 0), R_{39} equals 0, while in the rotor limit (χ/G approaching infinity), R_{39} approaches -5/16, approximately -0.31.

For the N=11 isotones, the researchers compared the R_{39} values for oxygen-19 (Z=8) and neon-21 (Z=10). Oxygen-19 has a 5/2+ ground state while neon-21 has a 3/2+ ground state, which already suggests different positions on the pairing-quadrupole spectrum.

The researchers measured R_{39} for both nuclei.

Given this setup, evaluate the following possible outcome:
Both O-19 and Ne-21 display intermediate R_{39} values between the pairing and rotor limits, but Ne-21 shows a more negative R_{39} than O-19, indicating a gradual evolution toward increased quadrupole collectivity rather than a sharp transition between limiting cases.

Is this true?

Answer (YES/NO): NO